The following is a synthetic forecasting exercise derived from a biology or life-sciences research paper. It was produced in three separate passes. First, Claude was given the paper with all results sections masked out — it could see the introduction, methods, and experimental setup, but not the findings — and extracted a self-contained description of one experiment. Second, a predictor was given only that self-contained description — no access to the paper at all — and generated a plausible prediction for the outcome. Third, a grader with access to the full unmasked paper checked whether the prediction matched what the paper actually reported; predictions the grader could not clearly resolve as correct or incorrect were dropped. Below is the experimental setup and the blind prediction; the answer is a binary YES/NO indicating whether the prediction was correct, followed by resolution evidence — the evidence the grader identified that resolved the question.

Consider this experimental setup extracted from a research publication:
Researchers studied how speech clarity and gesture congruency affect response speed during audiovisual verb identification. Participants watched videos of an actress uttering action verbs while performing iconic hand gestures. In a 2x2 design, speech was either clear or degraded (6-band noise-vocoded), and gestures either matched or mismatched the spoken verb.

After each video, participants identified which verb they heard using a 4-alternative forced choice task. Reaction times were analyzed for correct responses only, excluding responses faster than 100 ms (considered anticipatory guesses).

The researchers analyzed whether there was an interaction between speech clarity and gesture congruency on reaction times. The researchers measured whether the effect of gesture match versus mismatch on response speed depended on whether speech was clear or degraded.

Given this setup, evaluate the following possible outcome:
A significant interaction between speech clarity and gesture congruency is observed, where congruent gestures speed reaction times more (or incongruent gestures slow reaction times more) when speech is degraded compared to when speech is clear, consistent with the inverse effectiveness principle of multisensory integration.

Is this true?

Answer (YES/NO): YES